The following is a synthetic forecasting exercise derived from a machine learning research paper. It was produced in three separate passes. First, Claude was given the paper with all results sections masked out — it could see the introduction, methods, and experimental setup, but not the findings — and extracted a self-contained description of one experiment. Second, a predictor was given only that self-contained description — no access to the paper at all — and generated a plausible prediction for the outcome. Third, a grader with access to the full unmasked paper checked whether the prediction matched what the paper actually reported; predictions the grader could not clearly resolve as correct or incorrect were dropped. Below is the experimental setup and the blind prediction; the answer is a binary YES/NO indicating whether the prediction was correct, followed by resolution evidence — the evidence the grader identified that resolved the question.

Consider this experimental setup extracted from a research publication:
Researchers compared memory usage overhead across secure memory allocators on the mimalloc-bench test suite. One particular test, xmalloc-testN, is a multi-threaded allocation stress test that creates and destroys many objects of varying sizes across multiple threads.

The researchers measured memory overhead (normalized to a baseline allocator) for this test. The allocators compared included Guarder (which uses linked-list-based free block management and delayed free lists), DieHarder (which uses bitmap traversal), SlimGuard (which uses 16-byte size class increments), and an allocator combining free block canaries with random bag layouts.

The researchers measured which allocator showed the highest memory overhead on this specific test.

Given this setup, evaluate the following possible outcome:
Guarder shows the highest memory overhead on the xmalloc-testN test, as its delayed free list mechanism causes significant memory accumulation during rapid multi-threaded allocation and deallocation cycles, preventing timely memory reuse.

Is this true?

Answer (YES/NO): YES